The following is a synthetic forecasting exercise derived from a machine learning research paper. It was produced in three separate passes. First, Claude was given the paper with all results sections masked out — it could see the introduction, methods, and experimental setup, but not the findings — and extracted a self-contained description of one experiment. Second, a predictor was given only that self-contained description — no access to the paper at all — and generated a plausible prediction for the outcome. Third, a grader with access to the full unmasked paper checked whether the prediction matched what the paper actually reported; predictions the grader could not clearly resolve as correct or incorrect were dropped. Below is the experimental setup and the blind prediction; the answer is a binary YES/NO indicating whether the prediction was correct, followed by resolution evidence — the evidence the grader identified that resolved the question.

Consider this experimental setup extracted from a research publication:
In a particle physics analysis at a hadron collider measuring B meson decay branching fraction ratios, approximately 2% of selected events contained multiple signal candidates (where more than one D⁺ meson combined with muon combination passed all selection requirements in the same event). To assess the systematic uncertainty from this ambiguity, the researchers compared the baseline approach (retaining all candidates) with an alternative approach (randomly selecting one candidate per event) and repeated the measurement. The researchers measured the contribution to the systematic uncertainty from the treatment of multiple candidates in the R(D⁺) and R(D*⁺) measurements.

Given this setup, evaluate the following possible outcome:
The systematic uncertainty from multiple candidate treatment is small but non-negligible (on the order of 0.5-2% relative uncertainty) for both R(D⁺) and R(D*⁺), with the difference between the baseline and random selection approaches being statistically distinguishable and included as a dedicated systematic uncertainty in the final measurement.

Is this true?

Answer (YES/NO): NO